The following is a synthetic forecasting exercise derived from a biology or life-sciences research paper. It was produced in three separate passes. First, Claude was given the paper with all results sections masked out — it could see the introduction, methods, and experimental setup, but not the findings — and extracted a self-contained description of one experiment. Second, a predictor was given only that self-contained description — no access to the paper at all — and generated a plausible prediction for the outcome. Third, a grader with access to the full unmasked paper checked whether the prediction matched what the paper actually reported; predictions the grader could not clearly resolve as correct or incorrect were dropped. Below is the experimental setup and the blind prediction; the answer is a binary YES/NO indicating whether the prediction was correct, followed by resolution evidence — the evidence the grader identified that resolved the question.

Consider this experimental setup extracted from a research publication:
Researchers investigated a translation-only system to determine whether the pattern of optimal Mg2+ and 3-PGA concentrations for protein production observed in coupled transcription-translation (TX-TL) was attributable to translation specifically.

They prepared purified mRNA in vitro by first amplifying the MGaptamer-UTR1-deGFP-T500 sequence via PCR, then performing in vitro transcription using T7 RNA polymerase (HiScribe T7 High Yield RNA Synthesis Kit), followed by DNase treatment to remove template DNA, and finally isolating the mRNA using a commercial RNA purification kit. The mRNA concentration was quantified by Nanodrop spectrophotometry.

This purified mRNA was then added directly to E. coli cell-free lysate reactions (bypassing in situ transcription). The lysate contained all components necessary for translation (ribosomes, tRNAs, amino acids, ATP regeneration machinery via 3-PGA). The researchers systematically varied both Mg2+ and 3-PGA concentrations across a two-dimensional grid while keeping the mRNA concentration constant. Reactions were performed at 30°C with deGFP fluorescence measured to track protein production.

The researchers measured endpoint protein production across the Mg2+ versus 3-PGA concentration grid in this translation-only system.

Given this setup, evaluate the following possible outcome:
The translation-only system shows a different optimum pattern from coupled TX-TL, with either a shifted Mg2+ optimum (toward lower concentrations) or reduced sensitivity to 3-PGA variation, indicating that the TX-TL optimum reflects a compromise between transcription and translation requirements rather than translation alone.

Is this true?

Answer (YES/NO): NO